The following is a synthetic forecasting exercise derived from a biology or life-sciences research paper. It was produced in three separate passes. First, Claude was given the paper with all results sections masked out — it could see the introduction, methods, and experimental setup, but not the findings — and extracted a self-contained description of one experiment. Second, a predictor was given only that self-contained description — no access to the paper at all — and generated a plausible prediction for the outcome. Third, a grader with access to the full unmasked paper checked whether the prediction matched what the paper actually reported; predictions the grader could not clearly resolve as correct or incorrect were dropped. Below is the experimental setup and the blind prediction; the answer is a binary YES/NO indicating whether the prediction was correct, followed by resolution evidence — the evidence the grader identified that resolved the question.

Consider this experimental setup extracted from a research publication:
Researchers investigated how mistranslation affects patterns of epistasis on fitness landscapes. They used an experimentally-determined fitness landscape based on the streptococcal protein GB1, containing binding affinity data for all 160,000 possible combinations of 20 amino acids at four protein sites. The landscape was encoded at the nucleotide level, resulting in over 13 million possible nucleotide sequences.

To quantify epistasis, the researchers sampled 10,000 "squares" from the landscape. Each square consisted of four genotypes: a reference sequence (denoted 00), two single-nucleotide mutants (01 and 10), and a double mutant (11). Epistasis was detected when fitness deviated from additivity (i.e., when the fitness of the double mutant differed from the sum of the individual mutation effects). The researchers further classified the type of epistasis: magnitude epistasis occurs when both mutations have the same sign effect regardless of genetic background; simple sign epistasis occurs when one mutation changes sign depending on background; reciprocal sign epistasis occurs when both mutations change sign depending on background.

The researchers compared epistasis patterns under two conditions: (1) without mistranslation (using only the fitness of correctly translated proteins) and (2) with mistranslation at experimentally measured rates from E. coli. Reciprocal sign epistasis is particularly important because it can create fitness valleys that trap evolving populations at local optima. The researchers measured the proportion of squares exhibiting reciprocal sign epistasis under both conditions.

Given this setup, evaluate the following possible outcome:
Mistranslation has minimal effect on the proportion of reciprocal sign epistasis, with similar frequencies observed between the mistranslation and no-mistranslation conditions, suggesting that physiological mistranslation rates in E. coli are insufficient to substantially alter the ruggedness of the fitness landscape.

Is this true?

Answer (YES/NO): NO